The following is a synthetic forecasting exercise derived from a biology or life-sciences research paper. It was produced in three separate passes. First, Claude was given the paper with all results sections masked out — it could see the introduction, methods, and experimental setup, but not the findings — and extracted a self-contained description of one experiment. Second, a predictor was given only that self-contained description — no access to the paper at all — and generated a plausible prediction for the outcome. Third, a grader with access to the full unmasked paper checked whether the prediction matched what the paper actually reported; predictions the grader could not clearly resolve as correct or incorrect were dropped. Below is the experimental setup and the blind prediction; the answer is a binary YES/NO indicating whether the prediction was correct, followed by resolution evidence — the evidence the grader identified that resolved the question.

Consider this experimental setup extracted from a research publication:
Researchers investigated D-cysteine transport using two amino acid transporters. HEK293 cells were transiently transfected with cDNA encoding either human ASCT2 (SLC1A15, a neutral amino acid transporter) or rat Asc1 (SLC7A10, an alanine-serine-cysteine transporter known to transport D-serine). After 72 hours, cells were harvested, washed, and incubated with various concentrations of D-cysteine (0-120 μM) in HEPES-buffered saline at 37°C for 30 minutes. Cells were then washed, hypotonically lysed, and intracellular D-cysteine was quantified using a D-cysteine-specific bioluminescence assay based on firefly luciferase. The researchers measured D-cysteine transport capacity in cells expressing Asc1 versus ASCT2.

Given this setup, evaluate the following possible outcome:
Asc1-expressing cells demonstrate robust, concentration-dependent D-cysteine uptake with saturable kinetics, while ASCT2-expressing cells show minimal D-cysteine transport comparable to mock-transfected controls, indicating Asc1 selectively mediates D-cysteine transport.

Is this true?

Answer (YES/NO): NO